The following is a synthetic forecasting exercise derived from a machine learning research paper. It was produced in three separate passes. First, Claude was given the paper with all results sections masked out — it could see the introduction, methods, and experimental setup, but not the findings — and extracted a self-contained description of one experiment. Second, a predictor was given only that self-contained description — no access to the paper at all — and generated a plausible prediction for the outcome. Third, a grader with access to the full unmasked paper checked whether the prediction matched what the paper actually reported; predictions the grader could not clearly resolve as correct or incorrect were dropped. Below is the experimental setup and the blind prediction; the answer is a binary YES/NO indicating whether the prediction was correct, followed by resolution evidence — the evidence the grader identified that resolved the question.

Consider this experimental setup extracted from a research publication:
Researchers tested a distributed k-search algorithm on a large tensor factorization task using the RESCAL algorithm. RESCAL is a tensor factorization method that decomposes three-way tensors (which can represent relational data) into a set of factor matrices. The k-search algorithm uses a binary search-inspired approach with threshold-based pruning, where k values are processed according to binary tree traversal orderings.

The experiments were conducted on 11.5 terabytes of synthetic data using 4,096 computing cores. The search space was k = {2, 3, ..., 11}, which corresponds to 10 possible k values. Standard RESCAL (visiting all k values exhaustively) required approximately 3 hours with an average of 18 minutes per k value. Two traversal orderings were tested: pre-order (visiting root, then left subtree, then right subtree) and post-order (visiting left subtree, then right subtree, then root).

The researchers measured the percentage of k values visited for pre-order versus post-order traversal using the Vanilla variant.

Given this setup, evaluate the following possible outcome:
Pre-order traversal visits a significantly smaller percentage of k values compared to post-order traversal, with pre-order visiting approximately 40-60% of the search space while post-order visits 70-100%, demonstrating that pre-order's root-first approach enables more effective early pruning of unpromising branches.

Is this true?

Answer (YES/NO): NO